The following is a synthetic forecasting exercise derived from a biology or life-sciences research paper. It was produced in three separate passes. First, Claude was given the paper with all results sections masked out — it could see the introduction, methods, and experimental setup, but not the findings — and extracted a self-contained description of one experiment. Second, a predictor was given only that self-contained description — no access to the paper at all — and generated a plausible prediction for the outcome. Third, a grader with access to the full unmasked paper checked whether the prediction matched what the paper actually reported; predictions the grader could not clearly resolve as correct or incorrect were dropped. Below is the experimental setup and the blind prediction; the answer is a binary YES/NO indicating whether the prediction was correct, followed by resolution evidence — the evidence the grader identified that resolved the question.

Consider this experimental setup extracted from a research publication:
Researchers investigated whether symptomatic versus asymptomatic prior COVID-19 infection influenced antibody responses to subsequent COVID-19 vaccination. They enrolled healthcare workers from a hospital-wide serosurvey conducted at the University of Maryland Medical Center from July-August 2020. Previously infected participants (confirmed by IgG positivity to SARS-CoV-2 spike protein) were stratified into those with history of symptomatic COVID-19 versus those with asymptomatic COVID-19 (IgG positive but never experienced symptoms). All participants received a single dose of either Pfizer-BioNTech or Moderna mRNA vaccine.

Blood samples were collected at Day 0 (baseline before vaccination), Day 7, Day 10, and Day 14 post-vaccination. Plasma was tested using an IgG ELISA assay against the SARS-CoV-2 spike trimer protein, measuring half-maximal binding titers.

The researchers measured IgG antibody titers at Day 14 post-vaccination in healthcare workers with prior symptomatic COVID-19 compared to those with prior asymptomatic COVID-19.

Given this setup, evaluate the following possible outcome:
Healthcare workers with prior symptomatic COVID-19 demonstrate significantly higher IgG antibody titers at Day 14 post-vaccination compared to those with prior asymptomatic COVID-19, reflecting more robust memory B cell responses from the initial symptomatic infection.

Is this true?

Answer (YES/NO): NO